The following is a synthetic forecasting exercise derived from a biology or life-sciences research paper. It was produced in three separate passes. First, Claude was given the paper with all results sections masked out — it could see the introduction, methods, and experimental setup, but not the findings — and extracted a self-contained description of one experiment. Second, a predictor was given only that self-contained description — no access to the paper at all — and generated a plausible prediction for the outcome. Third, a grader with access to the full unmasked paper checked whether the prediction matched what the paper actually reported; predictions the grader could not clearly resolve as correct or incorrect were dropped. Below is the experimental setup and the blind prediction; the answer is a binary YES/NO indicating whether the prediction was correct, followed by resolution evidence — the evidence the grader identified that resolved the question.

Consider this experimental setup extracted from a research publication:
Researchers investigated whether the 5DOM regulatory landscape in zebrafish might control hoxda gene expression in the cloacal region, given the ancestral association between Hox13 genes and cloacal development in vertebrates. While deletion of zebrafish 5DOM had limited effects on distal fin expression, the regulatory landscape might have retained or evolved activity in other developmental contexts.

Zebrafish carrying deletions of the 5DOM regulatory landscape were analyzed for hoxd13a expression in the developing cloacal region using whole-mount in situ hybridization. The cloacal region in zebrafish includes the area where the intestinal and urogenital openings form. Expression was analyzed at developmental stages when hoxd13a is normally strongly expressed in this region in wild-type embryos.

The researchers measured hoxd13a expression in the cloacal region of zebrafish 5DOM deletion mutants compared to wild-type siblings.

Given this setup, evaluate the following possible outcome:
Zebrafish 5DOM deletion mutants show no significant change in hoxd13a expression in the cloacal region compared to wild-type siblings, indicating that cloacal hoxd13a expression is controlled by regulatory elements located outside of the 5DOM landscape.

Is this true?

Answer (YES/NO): NO